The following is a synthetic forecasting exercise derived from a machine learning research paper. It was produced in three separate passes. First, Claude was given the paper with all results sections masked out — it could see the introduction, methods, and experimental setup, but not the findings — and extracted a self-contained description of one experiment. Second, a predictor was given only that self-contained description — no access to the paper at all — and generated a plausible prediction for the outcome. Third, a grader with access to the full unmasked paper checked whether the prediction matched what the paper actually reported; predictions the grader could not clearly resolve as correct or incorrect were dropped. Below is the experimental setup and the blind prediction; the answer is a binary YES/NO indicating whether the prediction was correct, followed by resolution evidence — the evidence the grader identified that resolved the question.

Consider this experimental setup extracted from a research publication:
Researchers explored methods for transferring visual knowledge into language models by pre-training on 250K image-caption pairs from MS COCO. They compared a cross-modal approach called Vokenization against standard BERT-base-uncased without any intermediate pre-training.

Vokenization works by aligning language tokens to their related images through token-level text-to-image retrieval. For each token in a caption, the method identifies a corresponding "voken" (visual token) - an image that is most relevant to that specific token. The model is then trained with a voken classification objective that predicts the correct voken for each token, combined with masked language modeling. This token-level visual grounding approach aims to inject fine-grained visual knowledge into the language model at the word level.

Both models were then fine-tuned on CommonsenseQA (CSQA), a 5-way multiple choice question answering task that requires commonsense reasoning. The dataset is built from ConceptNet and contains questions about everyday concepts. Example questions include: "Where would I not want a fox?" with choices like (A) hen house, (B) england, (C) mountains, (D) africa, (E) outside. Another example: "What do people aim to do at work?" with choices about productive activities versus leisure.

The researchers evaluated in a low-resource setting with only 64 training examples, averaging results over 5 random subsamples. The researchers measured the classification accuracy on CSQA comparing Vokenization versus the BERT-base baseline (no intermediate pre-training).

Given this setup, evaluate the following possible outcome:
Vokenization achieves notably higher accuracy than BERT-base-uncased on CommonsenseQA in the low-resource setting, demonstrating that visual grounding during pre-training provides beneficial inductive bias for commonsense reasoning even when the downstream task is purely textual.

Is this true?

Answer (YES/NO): NO